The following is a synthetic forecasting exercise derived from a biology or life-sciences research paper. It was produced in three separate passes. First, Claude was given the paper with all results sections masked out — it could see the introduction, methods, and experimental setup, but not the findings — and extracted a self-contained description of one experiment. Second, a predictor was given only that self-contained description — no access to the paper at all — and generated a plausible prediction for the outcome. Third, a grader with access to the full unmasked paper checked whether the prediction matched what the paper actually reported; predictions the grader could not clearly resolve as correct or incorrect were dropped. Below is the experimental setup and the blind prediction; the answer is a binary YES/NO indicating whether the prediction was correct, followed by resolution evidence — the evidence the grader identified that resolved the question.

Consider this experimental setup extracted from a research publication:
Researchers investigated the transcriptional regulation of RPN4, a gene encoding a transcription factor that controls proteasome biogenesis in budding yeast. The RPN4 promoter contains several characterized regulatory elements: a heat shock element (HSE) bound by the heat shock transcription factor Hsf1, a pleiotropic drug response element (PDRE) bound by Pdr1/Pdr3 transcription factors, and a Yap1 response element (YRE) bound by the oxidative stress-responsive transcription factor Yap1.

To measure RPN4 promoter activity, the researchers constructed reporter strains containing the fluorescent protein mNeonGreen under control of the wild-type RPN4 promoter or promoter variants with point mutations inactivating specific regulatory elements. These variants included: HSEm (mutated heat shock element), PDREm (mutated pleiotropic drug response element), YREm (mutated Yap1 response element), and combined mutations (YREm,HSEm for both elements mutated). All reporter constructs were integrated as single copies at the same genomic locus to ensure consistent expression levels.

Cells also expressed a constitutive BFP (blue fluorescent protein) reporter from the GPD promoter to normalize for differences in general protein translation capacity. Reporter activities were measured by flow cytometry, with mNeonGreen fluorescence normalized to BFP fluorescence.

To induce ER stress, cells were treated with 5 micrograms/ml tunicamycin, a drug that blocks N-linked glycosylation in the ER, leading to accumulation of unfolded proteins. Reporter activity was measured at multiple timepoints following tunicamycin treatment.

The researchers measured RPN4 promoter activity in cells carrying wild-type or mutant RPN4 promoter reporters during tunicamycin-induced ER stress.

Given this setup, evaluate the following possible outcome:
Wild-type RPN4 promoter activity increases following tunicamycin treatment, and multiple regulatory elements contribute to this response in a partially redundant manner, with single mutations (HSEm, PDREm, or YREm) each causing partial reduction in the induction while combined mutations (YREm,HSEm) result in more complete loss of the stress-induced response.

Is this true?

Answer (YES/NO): NO